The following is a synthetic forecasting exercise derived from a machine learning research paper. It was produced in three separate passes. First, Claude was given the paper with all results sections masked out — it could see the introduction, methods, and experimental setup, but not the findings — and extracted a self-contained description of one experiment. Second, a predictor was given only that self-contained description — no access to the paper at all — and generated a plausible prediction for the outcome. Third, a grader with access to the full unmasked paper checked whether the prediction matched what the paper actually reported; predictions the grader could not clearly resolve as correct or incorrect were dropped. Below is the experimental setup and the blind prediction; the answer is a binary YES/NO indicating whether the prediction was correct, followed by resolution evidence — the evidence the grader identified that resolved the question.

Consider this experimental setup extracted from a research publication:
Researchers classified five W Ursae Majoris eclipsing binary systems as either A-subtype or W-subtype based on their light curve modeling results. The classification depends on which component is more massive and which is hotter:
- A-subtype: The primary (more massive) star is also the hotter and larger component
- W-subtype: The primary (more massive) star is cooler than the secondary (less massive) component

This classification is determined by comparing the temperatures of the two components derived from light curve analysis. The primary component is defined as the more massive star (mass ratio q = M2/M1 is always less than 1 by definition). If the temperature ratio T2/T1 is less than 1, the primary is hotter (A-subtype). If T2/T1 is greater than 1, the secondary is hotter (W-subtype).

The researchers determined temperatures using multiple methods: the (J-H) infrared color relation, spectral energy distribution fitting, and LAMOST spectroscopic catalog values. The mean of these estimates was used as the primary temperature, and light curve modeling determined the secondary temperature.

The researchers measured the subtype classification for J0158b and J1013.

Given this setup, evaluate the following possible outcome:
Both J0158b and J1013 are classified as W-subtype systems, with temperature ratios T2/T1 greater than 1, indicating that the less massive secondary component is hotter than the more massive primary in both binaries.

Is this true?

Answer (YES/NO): NO